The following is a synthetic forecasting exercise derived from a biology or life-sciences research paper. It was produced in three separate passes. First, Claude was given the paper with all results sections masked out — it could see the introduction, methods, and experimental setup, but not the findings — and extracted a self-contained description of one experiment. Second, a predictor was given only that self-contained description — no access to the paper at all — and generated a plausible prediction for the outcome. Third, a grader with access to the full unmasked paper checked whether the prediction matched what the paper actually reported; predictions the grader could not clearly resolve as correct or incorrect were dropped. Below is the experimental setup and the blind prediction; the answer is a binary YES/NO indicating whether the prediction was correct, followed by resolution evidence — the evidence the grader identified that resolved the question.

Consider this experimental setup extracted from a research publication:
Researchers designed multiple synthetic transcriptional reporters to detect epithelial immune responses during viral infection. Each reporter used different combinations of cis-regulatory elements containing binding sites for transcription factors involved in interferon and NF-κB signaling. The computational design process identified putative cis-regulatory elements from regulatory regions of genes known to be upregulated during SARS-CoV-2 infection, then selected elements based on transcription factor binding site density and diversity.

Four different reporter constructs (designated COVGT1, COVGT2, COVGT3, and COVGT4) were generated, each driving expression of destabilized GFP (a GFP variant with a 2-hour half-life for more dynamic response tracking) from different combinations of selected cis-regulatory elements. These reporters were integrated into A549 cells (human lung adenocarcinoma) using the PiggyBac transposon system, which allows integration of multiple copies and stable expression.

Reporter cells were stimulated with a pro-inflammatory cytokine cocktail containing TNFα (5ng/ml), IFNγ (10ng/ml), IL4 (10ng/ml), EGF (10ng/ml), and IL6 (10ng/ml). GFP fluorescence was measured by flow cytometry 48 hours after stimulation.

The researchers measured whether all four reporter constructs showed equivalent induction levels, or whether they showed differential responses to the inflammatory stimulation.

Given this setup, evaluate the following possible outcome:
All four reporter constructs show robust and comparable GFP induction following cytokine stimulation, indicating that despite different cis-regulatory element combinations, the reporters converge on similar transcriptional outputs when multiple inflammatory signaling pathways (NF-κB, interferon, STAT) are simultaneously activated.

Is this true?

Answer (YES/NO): NO